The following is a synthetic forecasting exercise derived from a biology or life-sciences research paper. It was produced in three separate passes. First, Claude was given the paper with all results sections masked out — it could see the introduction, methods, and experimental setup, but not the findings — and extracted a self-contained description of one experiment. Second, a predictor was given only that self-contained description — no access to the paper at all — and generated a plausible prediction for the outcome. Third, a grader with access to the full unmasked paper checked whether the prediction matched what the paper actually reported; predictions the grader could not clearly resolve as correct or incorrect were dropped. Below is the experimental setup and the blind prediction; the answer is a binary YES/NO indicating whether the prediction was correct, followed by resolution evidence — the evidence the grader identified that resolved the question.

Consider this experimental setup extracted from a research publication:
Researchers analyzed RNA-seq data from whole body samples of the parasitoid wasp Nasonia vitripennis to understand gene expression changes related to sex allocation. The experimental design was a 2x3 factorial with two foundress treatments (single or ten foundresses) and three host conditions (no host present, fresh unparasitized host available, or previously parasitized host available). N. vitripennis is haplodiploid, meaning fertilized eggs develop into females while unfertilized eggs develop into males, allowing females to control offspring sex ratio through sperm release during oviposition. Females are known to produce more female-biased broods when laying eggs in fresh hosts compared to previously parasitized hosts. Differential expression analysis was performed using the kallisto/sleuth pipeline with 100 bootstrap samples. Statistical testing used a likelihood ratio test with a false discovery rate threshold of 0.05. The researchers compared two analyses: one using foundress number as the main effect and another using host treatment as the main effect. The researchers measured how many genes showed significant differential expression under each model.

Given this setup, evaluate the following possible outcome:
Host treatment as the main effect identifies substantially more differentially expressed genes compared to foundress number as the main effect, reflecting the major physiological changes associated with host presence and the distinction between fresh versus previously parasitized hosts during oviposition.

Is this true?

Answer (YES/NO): YES